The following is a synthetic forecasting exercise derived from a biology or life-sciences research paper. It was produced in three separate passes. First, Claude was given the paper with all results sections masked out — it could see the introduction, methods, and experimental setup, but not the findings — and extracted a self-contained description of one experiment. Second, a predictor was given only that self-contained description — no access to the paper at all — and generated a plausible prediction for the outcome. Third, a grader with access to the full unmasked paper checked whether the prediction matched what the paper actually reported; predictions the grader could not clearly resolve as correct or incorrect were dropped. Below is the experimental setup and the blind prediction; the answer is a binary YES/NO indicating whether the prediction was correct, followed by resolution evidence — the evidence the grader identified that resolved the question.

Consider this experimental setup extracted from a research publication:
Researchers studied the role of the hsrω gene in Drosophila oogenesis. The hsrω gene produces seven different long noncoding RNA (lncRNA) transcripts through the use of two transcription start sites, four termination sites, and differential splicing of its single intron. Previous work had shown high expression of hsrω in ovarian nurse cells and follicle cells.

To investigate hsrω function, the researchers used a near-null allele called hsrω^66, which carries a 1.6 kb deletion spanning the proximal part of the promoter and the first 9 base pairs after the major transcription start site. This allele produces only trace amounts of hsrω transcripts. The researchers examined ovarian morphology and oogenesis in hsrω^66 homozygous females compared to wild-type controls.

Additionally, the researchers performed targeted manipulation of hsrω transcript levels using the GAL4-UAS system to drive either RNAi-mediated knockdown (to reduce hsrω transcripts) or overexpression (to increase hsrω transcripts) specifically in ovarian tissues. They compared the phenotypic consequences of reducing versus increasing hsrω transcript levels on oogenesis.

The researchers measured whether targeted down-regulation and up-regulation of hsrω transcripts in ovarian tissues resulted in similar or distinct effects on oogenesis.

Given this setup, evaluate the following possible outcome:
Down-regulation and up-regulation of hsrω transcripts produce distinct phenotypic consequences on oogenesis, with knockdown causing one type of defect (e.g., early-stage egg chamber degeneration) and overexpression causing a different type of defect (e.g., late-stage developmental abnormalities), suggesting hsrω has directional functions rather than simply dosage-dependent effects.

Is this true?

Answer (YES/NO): NO